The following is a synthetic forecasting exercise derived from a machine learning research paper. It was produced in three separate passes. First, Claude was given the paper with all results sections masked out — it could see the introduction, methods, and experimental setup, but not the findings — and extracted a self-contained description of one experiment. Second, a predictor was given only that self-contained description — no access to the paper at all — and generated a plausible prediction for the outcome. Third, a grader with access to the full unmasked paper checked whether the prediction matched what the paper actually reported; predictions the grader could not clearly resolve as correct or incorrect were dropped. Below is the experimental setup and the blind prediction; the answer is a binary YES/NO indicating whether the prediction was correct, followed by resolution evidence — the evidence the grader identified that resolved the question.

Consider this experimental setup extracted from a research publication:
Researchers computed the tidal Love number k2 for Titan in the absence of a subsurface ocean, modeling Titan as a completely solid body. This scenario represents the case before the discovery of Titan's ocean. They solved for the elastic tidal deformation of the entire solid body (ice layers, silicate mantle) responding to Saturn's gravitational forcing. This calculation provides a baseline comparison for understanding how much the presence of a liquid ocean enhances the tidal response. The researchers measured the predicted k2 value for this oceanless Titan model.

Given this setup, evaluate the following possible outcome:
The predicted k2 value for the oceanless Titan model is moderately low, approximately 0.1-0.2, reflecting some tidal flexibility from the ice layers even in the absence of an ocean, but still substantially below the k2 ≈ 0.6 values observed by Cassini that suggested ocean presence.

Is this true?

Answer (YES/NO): NO